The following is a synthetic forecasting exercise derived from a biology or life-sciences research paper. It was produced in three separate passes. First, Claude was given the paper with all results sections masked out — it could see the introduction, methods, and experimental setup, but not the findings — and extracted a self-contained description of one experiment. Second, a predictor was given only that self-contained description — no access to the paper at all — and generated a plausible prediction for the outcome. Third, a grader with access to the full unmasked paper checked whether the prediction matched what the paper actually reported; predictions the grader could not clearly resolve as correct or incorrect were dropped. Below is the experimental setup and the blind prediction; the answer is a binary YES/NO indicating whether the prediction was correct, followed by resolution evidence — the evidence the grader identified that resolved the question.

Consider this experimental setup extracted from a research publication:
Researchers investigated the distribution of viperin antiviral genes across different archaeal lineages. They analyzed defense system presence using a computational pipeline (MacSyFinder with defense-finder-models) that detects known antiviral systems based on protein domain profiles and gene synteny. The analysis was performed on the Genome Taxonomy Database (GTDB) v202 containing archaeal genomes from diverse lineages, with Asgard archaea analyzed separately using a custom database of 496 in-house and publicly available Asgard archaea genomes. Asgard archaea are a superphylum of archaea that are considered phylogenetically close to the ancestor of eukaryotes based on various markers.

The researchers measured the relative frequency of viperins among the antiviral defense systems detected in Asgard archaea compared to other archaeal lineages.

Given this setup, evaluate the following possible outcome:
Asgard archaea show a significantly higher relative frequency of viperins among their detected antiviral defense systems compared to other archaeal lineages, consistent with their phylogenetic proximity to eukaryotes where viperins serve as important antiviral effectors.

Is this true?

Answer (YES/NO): YES